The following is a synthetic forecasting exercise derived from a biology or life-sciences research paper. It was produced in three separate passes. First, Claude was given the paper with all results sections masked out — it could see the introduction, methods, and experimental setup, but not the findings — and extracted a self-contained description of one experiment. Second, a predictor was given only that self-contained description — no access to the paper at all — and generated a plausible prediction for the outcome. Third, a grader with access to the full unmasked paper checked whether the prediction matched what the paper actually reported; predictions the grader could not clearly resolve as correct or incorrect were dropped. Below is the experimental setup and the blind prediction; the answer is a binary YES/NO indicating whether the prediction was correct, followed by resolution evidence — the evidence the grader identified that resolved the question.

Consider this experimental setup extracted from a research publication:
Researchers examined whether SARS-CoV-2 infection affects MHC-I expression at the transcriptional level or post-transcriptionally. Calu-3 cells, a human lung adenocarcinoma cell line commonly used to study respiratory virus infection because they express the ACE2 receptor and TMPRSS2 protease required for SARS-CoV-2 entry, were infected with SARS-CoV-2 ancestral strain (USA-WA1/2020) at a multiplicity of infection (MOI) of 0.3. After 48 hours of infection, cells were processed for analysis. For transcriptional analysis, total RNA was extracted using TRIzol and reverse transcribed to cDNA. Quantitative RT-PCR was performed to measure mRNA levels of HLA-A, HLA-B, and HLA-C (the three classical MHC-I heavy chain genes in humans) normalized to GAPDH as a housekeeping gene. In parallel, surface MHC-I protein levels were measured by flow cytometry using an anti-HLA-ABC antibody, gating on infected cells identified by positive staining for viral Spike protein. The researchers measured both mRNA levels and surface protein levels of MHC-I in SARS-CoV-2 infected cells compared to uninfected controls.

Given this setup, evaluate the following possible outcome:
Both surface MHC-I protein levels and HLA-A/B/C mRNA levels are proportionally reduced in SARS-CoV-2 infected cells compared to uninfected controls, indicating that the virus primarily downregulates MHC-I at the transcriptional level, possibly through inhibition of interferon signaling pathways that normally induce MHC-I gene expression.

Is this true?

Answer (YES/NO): NO